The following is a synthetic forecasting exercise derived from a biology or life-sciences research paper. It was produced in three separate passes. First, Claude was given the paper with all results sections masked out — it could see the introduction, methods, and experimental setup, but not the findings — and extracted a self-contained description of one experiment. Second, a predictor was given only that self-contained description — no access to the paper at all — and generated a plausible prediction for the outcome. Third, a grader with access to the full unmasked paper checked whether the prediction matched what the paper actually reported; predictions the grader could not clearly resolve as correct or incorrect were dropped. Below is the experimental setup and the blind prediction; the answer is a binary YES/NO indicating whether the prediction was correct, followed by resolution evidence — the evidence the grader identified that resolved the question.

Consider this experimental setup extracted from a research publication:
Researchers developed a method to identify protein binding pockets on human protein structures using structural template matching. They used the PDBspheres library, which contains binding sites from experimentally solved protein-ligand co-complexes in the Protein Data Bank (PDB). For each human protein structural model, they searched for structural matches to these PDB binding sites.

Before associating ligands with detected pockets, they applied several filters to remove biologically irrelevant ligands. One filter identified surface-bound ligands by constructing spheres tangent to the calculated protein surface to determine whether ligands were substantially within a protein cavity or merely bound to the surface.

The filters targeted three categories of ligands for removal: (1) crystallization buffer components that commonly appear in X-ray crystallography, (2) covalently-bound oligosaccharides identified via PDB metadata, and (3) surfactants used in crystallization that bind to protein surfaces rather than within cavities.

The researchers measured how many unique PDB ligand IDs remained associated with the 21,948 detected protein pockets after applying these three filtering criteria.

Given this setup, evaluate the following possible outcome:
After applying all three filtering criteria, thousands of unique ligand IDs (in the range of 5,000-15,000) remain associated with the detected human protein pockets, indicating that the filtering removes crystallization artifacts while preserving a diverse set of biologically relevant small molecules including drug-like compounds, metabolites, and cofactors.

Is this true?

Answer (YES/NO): NO